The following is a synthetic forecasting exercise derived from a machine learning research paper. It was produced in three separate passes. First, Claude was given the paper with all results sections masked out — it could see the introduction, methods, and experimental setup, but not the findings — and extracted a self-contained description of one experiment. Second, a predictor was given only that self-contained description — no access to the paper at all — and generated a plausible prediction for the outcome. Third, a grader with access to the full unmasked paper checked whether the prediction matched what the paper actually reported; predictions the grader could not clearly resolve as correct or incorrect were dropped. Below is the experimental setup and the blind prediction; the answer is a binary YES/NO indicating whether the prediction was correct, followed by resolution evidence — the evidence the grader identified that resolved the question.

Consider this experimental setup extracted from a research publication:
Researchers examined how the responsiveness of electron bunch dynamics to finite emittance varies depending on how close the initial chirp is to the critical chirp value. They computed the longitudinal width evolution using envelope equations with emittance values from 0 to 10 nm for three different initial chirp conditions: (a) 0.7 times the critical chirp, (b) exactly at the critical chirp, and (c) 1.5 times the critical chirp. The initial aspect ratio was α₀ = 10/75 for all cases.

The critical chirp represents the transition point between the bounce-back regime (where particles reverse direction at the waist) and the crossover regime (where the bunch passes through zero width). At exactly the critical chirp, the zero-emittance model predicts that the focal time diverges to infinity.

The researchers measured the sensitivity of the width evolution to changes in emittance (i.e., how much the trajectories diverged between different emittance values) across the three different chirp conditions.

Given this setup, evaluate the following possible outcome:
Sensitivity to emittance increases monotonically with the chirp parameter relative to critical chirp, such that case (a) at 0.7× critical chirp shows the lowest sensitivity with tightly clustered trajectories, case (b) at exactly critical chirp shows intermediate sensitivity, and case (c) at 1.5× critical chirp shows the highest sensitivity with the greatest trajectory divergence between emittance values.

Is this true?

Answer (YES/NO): NO